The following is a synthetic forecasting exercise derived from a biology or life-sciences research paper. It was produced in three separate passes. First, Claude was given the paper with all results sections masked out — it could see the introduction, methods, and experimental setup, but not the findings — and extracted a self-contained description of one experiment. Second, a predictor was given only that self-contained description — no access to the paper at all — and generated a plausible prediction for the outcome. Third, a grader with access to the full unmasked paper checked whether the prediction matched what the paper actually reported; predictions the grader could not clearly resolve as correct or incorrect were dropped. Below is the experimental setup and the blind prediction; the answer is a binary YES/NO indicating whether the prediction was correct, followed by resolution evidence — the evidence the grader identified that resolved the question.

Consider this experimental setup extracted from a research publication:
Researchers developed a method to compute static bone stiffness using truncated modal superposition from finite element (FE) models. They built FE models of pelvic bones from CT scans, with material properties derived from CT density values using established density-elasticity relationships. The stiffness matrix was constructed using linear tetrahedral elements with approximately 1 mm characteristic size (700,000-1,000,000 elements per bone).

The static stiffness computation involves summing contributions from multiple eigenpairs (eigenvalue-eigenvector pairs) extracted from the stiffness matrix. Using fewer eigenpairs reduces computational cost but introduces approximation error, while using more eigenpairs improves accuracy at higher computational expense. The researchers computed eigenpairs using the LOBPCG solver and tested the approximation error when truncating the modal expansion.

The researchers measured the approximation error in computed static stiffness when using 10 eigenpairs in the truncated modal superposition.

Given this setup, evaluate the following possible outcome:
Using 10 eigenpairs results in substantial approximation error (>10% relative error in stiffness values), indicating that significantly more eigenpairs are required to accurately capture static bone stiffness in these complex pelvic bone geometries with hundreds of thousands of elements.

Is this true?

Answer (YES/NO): NO